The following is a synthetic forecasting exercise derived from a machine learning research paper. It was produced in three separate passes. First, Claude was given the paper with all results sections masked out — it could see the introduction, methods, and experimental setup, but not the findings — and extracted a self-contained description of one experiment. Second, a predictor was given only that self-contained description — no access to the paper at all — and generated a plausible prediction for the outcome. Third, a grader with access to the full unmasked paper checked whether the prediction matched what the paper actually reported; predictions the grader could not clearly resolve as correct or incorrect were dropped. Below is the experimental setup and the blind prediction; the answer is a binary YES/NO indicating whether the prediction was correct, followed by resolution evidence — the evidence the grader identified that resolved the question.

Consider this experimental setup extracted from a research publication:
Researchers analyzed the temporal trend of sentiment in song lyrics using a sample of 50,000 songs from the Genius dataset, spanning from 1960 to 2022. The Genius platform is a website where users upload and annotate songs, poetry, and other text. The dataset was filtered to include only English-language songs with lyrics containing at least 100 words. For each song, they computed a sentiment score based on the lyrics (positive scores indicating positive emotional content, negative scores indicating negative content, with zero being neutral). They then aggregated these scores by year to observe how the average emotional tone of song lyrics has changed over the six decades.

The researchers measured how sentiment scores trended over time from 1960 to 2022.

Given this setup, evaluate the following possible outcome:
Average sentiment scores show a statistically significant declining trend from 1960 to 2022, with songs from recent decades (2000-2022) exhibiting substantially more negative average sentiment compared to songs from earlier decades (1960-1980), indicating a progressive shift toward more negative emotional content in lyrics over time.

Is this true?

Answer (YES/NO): NO